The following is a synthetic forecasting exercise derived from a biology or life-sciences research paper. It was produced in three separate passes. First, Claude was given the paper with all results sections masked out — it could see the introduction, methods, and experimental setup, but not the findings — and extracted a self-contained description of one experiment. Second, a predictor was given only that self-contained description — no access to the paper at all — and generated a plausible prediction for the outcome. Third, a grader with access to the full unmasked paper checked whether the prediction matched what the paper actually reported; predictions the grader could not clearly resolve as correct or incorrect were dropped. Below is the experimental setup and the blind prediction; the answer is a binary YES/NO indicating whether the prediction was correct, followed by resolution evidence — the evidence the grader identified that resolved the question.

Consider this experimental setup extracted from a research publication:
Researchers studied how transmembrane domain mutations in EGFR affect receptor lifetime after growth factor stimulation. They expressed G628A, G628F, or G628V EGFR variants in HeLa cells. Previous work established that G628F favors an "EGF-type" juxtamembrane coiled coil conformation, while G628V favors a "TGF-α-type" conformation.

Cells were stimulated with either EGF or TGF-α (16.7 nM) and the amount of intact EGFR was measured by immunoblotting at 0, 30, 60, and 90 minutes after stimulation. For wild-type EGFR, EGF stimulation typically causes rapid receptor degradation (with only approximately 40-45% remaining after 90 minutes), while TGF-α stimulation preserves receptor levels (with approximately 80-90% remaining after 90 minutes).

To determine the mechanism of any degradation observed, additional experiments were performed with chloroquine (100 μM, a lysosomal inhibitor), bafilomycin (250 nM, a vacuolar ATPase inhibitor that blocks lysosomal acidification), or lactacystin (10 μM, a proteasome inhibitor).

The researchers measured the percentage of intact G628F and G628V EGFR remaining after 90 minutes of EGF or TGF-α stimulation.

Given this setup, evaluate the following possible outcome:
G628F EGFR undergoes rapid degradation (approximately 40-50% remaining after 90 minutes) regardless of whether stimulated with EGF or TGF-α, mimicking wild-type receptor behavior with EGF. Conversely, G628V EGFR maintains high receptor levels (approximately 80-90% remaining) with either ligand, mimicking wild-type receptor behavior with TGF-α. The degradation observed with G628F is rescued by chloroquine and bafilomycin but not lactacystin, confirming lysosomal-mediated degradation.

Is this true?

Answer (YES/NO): YES